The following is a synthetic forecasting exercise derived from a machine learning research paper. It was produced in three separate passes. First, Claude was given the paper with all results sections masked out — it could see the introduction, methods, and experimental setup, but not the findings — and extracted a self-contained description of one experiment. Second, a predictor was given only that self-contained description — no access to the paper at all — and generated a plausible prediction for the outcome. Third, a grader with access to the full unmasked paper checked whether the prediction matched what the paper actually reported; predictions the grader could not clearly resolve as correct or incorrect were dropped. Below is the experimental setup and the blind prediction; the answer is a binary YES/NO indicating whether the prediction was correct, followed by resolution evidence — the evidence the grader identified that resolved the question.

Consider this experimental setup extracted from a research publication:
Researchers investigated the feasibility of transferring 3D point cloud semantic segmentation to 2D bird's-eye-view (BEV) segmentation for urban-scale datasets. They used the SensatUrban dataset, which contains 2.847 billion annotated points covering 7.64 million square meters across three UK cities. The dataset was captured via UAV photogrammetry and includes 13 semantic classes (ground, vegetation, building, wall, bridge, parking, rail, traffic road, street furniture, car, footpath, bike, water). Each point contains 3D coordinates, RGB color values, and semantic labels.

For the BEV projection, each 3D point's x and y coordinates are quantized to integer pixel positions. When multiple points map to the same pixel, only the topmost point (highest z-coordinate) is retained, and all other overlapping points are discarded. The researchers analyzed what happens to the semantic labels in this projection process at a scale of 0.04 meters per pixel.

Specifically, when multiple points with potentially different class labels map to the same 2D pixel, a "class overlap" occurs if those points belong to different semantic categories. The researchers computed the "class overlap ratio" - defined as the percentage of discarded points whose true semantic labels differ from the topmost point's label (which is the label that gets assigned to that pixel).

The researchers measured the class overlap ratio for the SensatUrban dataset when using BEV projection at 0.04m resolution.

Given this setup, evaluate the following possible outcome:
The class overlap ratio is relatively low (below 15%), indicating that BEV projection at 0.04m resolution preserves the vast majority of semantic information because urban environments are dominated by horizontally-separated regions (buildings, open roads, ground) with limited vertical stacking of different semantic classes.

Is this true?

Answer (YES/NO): YES